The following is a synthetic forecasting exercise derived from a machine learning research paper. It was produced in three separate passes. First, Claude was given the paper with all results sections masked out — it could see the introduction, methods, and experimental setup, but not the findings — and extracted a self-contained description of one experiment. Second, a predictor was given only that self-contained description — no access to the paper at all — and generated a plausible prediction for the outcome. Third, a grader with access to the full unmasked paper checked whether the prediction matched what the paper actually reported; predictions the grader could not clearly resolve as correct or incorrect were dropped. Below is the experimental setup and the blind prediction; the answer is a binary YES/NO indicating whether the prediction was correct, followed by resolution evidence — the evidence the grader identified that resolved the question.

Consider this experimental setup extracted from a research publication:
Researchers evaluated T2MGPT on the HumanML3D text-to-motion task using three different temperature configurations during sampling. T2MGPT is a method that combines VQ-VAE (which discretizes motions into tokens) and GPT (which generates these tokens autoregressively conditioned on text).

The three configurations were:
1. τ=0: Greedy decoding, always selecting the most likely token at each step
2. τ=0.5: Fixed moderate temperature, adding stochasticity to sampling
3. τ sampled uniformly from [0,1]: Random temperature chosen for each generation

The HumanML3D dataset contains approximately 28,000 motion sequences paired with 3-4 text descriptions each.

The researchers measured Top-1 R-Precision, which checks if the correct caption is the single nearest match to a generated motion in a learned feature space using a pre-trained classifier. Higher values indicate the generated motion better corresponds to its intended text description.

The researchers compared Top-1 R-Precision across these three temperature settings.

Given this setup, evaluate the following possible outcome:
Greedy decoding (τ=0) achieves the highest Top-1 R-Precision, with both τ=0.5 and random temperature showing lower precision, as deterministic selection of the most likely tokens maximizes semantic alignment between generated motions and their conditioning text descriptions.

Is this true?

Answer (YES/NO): NO